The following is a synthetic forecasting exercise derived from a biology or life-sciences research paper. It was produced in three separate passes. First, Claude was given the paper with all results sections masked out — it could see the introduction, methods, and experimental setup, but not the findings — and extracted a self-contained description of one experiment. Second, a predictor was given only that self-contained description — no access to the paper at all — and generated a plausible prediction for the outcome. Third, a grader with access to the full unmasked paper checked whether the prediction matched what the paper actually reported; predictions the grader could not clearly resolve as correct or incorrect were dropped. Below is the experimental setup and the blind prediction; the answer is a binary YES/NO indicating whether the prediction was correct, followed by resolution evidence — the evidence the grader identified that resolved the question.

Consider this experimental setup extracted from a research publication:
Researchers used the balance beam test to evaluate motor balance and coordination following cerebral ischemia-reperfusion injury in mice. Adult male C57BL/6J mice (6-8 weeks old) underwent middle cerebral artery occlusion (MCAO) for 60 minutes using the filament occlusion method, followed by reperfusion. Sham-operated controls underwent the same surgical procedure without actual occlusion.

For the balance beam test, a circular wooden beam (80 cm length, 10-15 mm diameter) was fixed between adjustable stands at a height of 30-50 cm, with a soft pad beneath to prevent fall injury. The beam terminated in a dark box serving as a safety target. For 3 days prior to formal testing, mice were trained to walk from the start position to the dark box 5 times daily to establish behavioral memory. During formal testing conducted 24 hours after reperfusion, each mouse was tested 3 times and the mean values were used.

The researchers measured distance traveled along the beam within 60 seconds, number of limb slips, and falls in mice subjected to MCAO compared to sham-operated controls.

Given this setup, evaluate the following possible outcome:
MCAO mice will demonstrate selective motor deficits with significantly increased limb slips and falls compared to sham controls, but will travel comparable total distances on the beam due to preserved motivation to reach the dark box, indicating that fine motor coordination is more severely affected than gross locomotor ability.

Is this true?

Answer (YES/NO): NO